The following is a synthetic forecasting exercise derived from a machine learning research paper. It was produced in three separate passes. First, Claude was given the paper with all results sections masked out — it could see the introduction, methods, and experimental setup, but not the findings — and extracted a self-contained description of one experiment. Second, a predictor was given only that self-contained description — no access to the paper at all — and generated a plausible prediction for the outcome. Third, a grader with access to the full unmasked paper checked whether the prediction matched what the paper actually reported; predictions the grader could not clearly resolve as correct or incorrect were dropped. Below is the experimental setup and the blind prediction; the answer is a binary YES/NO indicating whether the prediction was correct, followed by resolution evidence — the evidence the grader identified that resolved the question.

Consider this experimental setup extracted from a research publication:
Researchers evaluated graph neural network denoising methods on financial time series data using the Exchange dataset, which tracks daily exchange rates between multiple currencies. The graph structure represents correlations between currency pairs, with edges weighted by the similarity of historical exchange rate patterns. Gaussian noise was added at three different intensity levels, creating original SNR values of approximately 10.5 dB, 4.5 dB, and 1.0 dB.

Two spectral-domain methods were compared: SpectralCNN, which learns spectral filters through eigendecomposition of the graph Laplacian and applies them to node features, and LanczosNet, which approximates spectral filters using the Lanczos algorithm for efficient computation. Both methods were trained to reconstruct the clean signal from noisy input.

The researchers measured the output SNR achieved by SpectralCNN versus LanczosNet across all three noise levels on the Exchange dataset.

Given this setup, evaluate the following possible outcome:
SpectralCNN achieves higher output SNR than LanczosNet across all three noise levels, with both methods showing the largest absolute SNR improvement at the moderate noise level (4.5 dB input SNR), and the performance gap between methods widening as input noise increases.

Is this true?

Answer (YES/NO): NO